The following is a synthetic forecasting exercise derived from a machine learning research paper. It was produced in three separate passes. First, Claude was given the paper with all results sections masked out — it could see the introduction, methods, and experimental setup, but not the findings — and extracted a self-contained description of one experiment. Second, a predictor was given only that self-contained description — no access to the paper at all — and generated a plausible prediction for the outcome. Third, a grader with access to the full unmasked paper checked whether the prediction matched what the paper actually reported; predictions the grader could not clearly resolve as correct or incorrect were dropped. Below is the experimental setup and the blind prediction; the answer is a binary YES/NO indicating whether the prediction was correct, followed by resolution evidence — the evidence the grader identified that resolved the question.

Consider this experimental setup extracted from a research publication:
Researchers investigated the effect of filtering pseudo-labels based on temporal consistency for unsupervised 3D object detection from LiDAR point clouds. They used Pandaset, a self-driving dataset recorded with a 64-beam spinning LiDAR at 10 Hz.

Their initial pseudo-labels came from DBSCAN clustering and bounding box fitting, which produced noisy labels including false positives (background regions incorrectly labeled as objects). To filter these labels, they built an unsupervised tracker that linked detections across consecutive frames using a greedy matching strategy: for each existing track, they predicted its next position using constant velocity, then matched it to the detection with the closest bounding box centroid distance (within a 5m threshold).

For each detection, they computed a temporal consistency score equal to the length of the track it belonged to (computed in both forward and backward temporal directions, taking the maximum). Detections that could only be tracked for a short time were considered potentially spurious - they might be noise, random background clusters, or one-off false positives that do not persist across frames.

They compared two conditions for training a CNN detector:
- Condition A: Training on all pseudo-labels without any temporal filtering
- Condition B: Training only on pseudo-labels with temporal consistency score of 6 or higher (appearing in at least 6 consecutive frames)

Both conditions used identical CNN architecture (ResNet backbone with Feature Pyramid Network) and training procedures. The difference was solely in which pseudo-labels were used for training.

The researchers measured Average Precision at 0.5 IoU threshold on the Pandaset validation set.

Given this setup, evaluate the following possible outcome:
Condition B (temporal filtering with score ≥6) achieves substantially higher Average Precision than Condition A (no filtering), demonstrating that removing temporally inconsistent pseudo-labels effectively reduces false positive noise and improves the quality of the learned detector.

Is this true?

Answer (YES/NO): YES